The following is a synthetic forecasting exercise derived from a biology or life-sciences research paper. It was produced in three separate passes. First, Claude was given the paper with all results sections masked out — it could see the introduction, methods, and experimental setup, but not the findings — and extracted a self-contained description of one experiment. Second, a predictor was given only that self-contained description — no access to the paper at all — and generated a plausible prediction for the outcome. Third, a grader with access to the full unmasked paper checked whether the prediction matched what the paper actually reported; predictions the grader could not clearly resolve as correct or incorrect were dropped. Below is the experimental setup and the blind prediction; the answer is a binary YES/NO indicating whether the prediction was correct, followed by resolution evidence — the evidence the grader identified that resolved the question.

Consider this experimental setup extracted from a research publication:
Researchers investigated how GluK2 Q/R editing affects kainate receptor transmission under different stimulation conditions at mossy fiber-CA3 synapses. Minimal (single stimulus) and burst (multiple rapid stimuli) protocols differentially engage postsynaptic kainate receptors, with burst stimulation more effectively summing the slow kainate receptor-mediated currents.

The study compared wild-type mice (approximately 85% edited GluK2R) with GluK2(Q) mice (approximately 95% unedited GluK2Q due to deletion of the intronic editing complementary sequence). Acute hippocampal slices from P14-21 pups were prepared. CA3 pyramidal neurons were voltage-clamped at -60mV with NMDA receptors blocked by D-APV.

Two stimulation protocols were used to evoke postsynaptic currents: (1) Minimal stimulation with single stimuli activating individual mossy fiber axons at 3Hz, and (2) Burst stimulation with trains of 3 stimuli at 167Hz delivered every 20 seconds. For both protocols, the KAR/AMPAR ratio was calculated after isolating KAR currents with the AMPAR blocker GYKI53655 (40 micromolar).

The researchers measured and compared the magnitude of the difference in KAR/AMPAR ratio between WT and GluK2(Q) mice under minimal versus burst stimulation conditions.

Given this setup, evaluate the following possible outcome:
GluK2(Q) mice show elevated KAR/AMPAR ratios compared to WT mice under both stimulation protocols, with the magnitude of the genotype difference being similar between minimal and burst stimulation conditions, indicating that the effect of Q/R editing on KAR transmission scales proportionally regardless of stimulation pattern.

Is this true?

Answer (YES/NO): NO